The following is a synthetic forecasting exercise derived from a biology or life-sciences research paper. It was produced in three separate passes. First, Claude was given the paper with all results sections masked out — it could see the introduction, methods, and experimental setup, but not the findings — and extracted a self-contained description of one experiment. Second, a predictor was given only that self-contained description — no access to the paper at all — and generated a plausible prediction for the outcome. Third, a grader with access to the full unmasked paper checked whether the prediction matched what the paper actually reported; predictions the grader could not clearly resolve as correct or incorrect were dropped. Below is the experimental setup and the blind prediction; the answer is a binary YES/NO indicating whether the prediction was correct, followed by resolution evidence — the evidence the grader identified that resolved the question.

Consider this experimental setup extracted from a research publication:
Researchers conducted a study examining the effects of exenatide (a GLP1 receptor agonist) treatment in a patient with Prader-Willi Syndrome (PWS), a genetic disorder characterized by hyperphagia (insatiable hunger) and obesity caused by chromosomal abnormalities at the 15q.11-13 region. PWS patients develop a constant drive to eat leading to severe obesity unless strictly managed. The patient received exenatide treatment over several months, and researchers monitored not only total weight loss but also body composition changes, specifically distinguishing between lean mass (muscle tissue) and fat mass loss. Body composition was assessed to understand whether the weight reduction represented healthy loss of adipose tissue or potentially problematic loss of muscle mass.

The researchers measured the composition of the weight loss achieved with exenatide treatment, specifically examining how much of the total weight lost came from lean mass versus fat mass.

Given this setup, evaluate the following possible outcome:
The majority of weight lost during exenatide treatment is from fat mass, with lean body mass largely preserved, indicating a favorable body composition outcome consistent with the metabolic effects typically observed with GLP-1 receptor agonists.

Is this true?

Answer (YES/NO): NO